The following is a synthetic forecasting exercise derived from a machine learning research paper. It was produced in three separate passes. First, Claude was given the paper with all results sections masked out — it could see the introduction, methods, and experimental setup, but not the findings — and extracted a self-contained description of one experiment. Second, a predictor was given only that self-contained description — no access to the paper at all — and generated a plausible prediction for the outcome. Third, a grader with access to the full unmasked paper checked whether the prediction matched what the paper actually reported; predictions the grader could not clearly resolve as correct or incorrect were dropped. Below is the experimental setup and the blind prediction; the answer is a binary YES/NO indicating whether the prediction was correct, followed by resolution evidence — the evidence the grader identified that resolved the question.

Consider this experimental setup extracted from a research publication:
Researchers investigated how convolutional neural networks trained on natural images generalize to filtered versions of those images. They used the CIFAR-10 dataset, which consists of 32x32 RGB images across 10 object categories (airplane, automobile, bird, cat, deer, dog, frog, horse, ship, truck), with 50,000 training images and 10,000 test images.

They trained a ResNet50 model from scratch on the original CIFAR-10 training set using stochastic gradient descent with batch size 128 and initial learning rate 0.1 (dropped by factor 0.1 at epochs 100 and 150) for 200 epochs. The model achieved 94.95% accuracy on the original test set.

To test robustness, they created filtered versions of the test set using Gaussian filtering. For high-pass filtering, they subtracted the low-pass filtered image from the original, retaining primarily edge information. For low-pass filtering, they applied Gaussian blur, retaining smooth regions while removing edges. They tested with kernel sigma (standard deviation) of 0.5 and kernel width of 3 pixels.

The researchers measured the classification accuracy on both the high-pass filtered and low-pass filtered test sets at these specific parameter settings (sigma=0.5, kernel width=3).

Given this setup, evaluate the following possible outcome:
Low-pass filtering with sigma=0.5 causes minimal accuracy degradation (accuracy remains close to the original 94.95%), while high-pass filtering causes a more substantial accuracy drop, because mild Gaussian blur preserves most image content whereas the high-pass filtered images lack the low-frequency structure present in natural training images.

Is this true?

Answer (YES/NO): YES